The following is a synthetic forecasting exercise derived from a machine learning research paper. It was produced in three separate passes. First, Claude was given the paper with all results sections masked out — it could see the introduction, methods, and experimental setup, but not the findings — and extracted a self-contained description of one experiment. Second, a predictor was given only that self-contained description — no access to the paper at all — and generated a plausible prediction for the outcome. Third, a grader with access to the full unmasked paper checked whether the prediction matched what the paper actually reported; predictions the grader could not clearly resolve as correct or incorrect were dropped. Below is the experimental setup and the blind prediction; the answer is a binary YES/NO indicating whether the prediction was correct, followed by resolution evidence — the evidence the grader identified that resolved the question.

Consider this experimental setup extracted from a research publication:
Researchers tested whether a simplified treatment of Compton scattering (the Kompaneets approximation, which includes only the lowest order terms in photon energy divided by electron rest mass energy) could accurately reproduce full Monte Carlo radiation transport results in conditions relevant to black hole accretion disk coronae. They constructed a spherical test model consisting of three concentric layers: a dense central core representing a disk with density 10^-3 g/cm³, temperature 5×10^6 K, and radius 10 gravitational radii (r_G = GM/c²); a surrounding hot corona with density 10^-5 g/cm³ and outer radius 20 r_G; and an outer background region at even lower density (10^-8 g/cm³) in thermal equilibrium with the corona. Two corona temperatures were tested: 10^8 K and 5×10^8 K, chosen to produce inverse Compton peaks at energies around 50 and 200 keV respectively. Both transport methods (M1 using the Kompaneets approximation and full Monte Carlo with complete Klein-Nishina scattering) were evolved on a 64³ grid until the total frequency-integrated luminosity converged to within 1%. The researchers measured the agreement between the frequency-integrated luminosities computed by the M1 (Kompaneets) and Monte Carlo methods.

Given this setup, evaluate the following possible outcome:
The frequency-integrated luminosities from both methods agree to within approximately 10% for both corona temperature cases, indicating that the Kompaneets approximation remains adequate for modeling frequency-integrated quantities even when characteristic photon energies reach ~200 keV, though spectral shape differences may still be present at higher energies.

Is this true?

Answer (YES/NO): NO